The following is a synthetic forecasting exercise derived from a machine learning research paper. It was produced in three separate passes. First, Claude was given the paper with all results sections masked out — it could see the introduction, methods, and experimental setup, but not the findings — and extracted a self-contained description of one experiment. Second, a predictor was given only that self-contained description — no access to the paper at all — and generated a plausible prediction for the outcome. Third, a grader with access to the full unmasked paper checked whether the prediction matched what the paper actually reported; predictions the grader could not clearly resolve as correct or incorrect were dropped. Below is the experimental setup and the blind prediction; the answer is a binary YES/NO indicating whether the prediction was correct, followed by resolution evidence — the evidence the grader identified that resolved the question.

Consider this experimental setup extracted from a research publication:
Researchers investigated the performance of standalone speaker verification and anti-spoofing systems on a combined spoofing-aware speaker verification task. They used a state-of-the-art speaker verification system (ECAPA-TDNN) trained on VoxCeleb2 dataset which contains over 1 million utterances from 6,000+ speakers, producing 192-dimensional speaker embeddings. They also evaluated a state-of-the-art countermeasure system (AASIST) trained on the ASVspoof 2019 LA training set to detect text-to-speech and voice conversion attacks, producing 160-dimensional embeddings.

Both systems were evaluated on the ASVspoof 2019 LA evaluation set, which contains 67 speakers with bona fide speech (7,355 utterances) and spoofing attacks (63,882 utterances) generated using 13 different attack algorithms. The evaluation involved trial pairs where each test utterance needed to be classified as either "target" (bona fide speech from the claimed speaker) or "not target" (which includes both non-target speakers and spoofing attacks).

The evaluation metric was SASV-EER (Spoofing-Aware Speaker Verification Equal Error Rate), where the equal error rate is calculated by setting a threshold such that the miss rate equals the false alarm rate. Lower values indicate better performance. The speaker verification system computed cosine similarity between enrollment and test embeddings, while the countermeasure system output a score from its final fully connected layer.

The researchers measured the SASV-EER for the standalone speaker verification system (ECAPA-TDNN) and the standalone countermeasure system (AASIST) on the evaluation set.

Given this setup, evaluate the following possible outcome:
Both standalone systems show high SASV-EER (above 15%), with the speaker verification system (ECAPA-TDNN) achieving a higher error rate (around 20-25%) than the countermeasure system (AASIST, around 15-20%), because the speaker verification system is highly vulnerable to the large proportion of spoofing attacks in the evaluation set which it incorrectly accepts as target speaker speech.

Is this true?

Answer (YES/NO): NO